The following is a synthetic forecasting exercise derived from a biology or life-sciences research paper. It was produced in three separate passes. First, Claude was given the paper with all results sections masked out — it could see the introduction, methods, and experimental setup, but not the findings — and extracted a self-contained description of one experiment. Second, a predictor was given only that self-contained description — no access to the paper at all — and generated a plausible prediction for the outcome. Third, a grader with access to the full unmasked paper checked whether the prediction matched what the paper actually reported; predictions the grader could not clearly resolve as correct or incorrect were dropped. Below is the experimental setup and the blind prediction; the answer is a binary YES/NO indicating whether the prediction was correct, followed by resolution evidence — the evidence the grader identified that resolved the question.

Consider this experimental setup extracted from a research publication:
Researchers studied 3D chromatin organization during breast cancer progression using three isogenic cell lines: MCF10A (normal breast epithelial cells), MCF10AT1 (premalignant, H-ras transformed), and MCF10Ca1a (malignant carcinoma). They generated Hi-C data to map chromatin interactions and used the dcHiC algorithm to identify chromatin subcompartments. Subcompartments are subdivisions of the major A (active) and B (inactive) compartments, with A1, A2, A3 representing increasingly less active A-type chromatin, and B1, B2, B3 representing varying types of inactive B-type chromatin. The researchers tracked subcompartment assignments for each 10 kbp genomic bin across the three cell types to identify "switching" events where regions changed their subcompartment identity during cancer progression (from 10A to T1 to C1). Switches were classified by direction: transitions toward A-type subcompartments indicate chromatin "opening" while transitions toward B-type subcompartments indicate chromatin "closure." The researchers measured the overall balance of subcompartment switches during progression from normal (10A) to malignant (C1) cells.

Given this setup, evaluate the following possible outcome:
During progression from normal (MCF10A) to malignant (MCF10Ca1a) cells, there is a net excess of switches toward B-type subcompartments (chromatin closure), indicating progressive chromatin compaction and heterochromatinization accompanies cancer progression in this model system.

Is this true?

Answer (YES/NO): NO